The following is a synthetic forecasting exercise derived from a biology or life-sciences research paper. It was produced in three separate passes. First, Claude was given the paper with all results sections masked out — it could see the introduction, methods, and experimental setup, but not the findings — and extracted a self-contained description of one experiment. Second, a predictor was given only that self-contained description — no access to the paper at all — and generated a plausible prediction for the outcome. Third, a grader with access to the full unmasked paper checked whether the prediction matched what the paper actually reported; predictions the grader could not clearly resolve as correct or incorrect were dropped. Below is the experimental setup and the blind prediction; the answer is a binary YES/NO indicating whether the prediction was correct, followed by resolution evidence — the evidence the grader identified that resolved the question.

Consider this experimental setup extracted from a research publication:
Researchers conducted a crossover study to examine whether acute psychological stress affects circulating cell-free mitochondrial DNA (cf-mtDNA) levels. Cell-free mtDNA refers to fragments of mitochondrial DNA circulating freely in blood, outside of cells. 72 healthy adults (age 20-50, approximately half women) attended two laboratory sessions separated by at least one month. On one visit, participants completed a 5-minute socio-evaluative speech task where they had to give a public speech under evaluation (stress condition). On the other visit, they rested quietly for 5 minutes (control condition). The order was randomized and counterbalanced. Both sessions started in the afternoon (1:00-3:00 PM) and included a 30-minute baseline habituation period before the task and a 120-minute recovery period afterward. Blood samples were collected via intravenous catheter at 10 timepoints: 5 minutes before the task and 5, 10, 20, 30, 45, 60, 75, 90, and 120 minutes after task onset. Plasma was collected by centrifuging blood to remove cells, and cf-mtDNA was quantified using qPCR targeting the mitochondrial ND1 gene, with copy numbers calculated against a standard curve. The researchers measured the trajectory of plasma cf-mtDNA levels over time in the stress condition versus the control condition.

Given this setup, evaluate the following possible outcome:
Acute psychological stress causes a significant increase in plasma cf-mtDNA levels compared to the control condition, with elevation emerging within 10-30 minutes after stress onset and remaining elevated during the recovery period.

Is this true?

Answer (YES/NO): NO